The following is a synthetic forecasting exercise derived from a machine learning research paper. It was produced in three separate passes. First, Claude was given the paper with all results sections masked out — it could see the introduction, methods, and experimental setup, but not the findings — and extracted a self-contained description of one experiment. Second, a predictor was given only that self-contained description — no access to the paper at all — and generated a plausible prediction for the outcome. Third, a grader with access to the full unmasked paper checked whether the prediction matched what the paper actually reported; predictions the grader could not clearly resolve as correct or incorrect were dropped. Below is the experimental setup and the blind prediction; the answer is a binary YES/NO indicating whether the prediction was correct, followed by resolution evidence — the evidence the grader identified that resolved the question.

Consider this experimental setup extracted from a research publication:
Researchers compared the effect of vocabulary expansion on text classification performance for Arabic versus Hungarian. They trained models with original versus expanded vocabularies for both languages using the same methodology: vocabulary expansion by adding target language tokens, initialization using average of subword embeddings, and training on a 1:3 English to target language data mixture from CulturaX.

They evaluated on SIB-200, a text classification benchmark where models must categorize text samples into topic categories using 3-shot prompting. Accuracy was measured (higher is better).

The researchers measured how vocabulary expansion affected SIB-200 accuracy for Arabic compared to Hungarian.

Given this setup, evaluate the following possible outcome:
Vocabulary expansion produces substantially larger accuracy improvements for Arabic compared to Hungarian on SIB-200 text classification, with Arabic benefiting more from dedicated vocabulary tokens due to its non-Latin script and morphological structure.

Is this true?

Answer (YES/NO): NO